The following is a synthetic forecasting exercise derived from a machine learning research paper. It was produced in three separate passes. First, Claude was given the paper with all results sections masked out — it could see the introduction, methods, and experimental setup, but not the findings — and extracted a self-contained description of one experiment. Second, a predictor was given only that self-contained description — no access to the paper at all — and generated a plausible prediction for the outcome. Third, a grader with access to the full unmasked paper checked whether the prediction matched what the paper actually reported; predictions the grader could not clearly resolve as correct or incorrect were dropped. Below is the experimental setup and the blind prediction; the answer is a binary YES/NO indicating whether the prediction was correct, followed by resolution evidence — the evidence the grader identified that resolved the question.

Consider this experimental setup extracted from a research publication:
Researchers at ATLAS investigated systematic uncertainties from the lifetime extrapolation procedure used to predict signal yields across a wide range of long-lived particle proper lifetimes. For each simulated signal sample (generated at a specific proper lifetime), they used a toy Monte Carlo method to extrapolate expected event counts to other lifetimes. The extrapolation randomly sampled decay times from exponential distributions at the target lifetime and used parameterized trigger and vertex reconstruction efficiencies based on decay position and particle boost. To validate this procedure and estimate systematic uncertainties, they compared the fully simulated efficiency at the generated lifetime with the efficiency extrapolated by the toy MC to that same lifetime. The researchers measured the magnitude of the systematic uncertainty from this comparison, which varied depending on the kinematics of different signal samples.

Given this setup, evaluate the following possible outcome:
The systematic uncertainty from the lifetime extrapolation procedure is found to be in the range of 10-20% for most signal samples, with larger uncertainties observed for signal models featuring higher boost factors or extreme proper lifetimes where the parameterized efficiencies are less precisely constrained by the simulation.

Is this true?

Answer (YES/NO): NO